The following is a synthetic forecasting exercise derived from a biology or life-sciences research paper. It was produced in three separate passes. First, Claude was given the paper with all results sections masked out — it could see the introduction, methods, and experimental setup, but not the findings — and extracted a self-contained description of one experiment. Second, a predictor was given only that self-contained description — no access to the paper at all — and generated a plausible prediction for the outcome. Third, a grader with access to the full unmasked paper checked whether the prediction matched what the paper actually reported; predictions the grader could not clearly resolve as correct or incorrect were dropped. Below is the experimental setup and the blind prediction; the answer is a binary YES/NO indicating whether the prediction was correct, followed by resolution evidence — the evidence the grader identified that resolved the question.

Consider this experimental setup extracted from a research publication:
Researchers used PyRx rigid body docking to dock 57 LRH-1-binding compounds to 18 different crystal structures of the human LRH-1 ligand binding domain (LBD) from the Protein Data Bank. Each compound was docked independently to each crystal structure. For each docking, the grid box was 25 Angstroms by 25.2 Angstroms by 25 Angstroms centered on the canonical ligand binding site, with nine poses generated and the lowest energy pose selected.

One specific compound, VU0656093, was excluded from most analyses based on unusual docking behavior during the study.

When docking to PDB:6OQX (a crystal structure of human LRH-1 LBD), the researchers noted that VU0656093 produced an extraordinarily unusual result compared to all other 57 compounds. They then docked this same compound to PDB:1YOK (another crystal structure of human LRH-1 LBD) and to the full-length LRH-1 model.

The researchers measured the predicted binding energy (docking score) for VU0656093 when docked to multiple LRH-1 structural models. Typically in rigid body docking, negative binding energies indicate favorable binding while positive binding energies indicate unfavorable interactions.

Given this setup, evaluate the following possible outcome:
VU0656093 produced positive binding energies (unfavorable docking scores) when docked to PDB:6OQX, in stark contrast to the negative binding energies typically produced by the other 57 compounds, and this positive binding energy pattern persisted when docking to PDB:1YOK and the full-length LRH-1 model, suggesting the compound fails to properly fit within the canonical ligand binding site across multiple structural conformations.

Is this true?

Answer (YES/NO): YES